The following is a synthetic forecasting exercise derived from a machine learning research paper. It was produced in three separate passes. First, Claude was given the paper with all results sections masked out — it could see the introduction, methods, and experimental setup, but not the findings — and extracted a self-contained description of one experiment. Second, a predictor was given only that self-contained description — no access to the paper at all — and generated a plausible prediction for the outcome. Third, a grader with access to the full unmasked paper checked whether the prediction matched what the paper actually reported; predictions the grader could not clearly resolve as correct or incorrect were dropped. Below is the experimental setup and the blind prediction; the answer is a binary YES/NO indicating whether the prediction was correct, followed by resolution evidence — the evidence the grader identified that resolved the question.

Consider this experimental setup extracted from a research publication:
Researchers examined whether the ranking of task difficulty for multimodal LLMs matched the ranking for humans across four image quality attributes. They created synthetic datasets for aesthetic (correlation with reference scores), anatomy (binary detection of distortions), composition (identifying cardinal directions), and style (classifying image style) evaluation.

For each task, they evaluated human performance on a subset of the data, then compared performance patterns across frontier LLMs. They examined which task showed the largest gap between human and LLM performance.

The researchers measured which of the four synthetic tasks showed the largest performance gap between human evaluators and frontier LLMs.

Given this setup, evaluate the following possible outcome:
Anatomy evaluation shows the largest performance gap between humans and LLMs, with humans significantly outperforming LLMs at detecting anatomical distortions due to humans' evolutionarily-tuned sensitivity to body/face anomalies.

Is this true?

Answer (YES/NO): YES